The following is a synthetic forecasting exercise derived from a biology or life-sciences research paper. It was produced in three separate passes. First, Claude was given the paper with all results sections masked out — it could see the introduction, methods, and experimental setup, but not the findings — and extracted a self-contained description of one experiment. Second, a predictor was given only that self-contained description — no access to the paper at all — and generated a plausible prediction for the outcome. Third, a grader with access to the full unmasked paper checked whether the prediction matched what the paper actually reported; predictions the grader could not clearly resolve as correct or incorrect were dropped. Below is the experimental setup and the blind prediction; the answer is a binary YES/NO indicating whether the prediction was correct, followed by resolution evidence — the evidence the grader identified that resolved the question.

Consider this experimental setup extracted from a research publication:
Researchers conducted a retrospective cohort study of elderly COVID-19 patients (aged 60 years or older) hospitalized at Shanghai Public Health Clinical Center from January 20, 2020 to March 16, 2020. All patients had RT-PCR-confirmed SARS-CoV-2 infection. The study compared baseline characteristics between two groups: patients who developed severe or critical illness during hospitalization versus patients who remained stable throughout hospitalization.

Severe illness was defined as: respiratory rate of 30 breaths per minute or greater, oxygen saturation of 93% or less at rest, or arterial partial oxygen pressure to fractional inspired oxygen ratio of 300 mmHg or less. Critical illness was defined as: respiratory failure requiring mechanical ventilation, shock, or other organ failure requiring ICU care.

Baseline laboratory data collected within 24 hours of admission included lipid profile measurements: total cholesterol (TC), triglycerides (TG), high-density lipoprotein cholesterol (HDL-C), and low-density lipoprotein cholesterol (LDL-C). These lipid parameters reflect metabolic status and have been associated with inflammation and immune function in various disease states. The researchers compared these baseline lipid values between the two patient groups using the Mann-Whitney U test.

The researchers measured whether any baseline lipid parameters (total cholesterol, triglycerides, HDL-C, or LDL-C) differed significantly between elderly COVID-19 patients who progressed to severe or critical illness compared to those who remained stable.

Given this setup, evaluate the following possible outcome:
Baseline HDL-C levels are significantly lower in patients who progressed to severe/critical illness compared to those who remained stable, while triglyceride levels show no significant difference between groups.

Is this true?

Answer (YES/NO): NO